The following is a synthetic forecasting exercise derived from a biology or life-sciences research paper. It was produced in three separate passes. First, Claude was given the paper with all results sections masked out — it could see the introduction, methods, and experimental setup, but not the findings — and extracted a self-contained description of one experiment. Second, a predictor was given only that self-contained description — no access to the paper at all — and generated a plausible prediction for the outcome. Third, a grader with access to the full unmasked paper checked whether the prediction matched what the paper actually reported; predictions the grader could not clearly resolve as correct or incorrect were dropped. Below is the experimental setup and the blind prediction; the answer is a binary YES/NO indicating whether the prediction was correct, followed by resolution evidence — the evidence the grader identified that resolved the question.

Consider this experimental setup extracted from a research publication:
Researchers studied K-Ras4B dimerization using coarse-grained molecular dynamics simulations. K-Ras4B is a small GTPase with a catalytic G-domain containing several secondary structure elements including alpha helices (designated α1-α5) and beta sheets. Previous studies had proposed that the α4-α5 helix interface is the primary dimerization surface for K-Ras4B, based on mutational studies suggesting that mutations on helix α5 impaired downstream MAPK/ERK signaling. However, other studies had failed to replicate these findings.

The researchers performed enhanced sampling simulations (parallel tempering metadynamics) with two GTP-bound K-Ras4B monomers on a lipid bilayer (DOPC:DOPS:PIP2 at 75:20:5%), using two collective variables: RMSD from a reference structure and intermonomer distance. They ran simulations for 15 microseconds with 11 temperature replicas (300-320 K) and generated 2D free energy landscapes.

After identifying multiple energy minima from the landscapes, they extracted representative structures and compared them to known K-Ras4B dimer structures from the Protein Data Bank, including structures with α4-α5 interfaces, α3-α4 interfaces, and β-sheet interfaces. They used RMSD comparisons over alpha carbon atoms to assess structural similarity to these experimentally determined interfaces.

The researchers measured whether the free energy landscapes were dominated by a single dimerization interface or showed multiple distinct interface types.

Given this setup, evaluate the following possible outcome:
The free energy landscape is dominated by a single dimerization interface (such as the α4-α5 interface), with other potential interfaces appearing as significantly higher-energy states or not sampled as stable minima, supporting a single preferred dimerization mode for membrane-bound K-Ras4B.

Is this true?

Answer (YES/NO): NO